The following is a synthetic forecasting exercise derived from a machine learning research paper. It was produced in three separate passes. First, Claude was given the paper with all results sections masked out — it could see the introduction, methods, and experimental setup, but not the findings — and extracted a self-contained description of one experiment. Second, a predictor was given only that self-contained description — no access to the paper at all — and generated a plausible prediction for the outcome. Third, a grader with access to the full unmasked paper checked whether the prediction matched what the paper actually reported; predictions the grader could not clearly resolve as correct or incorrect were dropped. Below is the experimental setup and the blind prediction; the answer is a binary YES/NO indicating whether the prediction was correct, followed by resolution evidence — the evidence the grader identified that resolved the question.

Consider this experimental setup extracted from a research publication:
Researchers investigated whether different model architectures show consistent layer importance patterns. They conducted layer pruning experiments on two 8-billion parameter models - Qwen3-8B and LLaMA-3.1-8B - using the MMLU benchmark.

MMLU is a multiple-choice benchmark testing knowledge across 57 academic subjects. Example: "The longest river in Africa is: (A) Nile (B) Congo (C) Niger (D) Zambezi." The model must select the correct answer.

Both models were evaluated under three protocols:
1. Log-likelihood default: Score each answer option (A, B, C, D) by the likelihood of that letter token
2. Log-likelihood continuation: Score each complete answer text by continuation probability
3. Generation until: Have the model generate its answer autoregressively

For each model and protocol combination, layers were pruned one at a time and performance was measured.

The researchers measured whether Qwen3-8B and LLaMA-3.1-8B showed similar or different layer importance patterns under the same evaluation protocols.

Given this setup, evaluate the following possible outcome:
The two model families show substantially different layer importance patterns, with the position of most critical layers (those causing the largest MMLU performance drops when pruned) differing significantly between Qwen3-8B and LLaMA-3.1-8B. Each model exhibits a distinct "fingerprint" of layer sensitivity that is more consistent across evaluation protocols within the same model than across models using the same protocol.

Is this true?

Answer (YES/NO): NO